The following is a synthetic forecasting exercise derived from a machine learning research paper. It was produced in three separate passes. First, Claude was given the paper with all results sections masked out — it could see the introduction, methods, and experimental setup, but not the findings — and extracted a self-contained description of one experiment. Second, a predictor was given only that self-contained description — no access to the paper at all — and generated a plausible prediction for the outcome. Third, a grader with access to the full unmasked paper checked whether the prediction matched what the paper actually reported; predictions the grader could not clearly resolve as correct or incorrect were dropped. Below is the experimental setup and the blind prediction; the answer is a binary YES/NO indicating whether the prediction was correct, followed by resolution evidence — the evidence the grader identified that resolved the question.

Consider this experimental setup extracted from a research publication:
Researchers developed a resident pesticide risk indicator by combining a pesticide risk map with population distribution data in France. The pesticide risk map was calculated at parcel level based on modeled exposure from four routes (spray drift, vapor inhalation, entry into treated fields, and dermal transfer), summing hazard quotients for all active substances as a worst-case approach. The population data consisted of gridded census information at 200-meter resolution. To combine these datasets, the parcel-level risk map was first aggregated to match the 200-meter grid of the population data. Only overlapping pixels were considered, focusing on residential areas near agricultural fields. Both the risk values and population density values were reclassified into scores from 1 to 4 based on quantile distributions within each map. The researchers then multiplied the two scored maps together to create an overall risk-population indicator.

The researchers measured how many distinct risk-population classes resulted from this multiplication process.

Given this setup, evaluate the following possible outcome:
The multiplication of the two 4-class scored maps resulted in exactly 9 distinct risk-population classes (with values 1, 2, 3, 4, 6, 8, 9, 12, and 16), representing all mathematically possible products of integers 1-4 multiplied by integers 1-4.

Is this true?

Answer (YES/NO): NO